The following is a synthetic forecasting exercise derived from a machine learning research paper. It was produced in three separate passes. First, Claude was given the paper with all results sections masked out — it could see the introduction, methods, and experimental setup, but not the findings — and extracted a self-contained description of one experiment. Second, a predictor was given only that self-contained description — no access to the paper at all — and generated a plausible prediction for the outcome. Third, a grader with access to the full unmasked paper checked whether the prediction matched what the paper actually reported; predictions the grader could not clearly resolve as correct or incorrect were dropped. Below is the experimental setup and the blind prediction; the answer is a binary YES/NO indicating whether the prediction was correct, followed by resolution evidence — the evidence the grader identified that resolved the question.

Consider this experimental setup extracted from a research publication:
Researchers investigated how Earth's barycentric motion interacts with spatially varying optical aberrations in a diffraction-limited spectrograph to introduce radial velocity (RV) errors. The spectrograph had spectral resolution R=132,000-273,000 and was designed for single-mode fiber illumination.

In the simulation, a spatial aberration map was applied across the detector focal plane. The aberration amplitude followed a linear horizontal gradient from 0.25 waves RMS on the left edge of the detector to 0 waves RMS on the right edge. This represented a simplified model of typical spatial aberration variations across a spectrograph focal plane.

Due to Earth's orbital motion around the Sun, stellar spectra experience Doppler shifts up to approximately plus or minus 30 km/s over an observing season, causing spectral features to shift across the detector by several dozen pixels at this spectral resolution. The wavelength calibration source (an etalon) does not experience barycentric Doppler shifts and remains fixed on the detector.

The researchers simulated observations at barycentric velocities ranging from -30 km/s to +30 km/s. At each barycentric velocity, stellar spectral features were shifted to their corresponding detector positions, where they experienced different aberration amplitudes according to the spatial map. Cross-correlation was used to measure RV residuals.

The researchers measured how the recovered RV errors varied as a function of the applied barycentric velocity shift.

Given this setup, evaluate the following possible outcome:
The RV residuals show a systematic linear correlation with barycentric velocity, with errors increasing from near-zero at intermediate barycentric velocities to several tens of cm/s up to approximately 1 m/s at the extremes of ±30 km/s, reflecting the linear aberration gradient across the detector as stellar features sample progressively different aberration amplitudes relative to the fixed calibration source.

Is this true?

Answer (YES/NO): NO